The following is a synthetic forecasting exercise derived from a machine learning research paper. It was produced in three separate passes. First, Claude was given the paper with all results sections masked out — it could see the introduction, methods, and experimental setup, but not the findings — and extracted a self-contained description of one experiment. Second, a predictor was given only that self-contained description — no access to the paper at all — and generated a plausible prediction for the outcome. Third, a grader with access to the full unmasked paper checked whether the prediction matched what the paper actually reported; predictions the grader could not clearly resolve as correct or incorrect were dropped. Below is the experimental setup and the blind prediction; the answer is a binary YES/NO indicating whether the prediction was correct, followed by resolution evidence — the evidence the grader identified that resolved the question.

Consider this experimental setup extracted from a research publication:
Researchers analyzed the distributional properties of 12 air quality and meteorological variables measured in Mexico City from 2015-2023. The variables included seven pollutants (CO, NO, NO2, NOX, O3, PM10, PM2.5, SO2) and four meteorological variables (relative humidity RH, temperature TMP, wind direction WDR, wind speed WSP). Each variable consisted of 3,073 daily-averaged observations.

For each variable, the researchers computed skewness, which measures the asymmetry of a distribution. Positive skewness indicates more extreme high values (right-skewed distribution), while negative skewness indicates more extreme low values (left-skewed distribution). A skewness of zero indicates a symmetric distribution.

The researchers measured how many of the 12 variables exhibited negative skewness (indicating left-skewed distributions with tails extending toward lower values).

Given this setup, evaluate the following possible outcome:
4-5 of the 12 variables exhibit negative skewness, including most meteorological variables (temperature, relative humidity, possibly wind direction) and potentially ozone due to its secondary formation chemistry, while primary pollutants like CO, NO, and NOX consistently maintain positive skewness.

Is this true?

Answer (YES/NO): NO